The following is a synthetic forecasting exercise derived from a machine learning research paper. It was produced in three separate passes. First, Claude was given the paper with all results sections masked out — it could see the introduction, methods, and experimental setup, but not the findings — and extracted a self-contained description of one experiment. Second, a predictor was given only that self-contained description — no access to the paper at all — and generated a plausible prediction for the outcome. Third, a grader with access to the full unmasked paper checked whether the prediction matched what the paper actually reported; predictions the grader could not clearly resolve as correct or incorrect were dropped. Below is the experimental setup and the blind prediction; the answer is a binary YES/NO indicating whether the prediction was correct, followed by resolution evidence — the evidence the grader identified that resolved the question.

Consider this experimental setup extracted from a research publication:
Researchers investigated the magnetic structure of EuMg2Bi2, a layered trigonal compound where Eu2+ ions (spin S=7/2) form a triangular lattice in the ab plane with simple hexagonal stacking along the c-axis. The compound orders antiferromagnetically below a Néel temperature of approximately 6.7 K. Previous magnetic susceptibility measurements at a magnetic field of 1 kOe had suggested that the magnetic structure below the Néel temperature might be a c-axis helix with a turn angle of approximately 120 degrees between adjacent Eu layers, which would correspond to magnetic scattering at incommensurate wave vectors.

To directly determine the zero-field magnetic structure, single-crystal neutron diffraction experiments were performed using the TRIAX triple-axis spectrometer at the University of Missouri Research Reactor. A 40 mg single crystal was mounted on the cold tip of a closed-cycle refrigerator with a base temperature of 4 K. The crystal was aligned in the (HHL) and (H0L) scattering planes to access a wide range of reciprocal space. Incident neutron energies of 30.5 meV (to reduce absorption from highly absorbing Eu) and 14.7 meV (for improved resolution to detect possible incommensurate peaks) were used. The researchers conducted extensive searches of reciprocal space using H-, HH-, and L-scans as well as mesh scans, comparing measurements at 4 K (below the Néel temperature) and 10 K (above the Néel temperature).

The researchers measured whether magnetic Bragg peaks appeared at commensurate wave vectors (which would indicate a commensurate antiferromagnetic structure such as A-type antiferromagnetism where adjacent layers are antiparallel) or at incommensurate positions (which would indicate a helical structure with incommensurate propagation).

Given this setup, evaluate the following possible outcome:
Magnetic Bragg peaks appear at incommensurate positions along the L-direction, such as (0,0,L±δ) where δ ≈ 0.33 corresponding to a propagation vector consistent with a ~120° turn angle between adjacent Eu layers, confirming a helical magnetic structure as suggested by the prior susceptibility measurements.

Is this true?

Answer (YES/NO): NO